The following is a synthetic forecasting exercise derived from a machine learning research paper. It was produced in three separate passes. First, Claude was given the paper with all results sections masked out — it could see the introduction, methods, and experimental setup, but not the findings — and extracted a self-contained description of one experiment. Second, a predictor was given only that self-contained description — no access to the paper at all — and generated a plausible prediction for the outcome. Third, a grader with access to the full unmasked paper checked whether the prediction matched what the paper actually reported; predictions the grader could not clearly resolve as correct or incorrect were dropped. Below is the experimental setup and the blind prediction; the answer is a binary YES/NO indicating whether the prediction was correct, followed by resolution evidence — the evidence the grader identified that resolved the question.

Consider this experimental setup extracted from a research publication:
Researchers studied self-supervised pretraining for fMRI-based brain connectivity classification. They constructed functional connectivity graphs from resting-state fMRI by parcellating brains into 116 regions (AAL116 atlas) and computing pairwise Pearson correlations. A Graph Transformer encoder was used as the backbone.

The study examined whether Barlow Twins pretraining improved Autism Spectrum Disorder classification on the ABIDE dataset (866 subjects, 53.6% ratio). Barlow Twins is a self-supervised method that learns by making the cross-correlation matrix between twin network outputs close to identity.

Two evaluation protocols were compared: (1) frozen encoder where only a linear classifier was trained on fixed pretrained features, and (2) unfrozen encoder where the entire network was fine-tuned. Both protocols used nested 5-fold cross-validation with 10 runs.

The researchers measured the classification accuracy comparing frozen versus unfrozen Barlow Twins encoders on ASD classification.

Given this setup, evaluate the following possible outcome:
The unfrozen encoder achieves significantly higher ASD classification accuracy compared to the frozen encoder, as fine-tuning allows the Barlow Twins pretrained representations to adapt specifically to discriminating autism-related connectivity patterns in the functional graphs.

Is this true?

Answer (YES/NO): NO